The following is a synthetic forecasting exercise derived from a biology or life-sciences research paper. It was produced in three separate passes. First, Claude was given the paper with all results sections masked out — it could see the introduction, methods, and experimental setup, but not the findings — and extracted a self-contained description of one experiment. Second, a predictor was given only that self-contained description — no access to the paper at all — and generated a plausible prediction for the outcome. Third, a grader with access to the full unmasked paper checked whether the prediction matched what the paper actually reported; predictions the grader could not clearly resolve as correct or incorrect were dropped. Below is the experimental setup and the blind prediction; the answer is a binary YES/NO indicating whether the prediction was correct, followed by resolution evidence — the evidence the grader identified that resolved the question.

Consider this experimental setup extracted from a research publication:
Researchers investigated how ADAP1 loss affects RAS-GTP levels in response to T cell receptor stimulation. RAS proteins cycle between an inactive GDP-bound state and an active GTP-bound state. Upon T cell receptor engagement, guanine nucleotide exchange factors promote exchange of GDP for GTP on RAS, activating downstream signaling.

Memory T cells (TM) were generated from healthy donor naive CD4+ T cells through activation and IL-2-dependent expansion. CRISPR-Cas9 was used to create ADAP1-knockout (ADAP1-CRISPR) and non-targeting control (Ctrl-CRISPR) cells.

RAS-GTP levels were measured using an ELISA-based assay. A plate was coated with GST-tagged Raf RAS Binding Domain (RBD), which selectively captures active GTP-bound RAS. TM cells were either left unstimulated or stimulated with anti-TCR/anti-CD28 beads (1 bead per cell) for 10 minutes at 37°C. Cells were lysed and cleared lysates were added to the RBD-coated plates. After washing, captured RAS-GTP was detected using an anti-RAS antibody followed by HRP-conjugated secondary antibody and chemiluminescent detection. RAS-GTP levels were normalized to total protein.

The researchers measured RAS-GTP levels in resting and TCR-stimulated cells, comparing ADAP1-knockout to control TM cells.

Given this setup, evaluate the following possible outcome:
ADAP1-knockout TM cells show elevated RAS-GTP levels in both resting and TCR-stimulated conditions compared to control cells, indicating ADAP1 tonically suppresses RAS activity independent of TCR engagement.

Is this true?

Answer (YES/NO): NO